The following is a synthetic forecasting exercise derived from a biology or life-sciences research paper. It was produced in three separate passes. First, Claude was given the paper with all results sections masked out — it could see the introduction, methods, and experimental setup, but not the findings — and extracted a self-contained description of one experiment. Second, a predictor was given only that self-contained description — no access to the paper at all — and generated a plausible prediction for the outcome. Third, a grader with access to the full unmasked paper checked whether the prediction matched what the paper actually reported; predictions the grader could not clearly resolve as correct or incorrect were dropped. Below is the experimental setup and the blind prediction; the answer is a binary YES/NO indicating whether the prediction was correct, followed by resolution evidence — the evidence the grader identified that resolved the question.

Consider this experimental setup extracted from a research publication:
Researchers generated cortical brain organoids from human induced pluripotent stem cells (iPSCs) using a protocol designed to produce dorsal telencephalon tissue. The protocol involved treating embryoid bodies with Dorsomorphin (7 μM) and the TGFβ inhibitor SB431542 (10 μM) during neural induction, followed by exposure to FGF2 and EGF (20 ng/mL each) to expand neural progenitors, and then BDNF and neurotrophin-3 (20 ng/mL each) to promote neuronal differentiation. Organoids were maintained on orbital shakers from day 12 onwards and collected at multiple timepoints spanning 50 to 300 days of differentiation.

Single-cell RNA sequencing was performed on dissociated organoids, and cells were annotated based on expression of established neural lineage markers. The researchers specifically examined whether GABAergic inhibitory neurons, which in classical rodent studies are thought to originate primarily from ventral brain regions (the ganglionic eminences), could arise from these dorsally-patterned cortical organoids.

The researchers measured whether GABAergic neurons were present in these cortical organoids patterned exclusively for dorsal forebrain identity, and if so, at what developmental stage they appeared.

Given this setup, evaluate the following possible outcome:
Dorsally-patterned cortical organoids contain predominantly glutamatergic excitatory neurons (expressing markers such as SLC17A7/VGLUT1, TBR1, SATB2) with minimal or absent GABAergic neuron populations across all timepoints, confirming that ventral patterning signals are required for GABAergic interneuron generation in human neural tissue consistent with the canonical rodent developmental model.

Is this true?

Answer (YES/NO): NO